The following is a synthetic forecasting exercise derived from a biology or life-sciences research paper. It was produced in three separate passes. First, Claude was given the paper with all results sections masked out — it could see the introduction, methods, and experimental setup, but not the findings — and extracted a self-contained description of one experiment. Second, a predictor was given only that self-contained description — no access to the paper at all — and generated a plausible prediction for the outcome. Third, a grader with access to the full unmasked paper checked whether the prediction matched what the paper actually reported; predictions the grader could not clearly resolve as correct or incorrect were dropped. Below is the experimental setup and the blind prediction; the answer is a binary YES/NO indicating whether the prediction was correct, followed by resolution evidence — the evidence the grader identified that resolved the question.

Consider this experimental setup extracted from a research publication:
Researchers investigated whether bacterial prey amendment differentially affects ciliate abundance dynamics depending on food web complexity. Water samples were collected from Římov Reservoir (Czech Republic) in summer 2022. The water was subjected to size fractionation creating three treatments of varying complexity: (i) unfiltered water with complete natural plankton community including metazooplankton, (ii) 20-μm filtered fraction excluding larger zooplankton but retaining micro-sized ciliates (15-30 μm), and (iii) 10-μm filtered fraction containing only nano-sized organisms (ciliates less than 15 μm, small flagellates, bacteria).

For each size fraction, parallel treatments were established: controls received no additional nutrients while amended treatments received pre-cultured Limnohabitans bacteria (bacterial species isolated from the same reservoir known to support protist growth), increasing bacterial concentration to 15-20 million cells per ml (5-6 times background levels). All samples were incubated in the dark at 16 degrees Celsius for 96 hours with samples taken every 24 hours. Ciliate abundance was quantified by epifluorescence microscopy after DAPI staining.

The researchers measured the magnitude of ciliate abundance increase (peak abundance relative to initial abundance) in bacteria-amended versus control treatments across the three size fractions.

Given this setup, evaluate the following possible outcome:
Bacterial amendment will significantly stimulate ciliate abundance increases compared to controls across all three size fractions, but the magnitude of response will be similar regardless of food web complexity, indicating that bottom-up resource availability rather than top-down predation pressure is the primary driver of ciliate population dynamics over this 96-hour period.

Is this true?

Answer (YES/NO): NO